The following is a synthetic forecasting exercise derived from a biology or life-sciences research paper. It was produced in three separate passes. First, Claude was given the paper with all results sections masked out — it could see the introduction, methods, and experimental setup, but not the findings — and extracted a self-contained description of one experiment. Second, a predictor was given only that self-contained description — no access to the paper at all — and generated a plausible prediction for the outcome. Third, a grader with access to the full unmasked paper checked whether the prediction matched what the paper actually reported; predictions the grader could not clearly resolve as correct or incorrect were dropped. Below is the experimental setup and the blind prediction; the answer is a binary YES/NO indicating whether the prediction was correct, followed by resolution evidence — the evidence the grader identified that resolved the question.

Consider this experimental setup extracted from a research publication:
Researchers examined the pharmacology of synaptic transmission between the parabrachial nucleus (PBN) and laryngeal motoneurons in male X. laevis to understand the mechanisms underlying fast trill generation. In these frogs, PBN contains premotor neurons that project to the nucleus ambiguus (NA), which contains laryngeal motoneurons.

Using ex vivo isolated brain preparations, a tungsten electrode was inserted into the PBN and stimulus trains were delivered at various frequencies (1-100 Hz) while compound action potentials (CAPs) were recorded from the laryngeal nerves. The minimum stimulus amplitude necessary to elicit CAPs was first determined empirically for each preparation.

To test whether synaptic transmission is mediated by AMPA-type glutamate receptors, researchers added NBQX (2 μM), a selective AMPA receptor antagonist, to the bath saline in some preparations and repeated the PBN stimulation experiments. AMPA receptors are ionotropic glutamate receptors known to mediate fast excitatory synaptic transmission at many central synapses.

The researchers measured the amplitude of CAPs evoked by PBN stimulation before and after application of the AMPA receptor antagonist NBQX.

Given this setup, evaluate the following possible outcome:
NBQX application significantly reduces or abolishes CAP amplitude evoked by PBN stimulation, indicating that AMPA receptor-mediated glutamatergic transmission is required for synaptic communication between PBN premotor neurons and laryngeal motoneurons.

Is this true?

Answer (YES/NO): YES